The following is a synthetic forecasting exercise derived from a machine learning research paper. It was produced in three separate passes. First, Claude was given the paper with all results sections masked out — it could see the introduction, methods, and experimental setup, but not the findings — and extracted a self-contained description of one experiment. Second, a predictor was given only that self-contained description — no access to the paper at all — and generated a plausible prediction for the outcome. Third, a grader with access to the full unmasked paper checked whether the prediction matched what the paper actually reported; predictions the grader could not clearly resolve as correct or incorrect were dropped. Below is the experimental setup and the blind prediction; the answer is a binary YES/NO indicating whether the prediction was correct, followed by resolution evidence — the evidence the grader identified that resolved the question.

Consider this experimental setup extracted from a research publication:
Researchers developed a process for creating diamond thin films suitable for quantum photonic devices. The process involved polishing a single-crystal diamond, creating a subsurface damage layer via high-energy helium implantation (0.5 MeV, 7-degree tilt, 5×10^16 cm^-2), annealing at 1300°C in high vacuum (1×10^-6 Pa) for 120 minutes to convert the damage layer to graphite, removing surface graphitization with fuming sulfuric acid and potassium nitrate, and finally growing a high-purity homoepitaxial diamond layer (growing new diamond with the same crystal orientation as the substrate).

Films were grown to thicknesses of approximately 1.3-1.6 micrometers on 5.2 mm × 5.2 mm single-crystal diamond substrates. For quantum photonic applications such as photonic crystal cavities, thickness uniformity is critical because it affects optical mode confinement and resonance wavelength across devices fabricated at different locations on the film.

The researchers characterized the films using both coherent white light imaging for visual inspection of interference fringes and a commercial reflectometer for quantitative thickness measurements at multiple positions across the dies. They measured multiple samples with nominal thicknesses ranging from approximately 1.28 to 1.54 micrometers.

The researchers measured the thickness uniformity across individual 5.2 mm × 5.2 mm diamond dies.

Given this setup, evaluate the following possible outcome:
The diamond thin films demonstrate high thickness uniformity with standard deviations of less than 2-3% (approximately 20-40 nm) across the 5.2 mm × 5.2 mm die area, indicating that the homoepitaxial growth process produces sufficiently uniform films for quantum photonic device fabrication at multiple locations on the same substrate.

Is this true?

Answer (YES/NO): YES